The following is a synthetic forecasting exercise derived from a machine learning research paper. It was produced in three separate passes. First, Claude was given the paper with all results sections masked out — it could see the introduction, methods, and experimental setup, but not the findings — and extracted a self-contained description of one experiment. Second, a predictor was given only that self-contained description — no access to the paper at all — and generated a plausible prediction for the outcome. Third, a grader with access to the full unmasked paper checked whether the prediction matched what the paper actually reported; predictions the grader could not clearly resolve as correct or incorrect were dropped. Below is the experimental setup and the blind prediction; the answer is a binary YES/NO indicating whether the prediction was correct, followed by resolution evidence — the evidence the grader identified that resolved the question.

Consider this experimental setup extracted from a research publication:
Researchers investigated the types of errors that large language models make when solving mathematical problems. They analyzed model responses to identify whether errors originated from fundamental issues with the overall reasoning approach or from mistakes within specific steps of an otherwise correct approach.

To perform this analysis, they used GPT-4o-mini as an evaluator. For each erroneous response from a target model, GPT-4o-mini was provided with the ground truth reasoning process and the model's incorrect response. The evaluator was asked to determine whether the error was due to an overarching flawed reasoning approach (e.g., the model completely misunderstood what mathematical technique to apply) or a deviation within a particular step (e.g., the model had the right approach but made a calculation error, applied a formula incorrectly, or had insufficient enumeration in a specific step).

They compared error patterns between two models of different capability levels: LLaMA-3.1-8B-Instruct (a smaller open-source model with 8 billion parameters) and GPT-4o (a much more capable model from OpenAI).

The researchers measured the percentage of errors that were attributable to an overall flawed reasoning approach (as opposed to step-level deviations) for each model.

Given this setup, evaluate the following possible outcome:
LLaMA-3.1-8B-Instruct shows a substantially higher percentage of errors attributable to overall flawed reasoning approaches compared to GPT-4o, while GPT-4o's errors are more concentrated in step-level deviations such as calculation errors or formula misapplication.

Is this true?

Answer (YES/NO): YES